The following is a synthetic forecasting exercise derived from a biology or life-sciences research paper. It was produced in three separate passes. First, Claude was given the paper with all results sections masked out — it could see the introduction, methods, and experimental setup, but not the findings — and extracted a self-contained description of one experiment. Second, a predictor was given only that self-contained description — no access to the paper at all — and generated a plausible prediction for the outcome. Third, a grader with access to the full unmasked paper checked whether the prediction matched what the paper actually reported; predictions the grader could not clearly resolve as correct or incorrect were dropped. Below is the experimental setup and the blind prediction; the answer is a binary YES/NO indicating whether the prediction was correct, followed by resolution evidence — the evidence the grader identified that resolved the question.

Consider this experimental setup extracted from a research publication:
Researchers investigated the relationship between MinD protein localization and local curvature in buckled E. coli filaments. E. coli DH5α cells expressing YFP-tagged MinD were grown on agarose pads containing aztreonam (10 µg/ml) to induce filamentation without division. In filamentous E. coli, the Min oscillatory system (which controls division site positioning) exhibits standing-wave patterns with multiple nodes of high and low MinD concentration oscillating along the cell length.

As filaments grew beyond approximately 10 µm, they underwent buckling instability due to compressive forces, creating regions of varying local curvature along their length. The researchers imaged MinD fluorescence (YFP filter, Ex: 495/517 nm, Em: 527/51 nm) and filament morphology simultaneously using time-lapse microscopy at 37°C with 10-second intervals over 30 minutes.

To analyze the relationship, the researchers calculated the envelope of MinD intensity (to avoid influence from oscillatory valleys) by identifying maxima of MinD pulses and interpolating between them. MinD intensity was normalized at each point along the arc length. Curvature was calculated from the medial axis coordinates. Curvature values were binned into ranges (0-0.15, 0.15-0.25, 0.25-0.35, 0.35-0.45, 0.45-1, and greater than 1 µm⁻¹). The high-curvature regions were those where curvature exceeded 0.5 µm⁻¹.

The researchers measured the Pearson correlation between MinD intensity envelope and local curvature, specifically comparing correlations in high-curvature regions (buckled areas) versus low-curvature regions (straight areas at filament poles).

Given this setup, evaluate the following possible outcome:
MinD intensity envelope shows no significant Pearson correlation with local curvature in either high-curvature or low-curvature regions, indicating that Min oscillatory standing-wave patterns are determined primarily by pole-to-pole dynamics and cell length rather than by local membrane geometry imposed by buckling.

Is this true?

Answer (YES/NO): NO